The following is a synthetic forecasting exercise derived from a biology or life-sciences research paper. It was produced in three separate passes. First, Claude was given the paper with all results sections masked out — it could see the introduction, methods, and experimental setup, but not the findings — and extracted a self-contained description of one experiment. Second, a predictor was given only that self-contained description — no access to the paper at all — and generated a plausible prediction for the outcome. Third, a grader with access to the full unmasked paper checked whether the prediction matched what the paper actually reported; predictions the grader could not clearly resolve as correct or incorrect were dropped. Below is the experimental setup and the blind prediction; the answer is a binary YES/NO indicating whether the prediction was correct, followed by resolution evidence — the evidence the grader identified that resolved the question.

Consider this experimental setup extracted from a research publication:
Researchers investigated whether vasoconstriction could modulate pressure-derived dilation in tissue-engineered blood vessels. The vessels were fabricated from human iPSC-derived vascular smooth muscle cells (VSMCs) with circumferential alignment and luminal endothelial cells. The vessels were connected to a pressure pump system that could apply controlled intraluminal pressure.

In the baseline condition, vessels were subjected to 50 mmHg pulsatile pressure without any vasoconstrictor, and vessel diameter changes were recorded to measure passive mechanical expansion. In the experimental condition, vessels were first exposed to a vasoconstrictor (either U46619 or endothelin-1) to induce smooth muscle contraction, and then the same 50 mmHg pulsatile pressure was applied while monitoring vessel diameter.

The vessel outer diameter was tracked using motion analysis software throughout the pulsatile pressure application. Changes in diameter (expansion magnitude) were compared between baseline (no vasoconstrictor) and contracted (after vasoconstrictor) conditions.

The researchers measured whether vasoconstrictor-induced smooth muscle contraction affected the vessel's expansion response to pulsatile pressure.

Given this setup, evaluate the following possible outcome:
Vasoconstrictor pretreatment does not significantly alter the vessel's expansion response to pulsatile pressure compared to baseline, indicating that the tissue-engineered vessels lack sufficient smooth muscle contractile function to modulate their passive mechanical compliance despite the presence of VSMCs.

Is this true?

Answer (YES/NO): NO